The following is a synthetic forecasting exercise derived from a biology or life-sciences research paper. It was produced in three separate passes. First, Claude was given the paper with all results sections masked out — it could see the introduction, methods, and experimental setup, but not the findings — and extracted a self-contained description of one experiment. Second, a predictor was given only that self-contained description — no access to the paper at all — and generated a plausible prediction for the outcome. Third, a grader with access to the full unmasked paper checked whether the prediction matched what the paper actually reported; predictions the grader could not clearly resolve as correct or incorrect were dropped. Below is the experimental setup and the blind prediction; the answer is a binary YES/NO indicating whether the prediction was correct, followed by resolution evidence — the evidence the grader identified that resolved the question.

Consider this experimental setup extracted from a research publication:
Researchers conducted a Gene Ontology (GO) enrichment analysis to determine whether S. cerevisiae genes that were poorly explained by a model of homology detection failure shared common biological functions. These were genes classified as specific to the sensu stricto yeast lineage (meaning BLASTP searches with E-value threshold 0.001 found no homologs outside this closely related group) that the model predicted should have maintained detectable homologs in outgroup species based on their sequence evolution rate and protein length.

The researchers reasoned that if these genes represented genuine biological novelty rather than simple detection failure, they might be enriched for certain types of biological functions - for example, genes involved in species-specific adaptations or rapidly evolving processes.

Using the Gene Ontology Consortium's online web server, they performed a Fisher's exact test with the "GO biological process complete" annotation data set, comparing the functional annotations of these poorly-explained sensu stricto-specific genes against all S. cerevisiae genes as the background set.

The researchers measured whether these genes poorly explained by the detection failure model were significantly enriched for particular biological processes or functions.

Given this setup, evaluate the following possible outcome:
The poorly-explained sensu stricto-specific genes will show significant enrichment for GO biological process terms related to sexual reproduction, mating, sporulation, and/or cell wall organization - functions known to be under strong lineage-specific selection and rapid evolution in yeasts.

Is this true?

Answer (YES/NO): YES